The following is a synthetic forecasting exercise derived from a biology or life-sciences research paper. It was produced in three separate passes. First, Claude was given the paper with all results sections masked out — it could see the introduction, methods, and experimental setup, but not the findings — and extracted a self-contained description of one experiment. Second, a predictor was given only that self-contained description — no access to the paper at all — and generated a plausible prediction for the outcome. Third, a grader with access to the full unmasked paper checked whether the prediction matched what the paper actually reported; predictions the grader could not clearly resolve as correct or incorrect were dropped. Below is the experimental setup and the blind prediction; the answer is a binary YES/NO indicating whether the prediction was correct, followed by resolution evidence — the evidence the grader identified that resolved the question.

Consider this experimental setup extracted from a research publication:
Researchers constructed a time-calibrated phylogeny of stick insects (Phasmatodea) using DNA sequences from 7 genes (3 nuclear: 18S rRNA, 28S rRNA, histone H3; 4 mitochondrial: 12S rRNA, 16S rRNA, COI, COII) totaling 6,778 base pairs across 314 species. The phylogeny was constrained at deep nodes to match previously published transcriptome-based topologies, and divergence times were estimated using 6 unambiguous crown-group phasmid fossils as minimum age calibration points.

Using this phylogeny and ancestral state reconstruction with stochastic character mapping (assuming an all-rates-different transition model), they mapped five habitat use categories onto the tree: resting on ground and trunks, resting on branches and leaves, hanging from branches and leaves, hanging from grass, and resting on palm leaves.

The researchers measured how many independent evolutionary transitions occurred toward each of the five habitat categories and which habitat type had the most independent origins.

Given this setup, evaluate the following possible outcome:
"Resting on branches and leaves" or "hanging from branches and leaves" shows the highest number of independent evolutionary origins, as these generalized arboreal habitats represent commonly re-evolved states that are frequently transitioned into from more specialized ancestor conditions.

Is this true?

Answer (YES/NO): NO